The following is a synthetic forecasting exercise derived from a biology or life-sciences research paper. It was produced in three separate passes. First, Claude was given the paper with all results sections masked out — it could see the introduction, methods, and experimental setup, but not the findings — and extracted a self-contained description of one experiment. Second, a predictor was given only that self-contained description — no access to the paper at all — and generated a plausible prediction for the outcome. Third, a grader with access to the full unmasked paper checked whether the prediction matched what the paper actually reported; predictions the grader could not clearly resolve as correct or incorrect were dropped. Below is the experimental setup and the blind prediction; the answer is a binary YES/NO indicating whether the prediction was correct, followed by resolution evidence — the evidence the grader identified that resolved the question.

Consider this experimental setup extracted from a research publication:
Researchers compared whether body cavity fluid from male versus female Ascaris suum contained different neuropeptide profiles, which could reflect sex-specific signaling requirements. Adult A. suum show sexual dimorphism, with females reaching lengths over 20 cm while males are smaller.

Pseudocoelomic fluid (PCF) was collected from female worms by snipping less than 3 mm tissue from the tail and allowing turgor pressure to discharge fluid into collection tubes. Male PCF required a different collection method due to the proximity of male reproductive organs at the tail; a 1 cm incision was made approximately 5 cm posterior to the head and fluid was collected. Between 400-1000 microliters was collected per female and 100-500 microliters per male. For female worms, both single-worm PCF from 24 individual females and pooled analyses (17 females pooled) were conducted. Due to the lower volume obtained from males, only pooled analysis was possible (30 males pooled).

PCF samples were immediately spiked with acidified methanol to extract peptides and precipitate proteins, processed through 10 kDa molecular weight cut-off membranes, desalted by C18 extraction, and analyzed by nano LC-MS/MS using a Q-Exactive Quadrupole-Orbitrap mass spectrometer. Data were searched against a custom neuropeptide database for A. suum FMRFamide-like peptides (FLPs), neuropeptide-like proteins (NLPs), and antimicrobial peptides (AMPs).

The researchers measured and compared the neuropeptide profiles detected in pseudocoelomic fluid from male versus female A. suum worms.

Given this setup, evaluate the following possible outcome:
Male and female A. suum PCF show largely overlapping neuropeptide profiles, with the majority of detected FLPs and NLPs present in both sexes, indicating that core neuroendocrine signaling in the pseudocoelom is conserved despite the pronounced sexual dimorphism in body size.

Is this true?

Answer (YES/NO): YES